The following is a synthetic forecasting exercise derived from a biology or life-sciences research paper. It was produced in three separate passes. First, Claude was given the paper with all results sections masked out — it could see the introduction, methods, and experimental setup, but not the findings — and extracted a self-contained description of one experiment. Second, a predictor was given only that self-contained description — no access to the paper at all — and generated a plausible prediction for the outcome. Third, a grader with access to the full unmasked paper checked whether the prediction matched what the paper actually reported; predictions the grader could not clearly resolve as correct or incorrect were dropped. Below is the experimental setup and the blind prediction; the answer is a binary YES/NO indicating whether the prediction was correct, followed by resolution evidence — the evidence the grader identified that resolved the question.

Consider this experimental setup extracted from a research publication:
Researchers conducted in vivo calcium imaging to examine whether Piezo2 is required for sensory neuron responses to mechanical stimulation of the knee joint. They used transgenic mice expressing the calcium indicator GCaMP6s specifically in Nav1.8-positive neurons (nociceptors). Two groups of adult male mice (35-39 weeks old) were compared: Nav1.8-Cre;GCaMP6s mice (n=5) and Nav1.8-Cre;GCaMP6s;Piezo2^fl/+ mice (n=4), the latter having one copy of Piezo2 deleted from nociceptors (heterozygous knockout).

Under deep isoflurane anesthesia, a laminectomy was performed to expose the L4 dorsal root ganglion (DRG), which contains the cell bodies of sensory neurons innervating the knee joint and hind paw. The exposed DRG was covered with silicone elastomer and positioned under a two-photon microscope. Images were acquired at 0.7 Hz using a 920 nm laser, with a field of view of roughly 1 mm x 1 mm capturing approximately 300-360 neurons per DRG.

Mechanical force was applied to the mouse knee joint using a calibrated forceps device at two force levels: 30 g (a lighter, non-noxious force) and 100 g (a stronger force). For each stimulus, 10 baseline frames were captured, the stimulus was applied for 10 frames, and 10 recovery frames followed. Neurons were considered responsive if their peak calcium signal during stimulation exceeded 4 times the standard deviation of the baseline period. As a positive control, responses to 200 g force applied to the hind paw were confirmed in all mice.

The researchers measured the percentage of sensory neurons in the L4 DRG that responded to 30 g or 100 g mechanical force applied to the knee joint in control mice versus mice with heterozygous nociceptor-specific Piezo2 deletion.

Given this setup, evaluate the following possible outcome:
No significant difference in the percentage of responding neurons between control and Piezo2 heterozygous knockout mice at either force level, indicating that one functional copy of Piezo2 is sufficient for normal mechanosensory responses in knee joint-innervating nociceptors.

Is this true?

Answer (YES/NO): NO